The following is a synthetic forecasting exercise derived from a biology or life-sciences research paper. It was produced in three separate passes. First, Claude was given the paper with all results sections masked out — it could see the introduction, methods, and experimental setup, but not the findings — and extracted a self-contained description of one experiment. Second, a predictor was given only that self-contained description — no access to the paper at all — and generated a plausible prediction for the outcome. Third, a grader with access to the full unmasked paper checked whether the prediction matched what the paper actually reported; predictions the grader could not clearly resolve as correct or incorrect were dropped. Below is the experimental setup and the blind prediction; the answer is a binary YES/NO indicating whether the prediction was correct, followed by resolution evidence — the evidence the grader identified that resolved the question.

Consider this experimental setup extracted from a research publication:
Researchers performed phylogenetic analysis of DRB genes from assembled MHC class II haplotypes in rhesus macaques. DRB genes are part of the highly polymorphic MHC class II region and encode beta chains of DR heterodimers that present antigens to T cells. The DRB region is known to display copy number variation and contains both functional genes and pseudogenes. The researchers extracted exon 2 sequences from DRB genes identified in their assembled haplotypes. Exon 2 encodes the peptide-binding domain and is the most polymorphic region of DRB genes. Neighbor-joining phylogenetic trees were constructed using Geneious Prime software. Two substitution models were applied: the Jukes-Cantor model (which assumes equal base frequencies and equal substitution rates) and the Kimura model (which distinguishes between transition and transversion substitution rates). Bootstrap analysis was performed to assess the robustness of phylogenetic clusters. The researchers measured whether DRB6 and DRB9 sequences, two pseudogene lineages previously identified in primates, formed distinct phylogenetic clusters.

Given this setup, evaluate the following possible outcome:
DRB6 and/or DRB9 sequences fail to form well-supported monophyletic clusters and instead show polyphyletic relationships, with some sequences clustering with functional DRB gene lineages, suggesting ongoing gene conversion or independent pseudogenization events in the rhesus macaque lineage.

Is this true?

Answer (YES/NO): NO